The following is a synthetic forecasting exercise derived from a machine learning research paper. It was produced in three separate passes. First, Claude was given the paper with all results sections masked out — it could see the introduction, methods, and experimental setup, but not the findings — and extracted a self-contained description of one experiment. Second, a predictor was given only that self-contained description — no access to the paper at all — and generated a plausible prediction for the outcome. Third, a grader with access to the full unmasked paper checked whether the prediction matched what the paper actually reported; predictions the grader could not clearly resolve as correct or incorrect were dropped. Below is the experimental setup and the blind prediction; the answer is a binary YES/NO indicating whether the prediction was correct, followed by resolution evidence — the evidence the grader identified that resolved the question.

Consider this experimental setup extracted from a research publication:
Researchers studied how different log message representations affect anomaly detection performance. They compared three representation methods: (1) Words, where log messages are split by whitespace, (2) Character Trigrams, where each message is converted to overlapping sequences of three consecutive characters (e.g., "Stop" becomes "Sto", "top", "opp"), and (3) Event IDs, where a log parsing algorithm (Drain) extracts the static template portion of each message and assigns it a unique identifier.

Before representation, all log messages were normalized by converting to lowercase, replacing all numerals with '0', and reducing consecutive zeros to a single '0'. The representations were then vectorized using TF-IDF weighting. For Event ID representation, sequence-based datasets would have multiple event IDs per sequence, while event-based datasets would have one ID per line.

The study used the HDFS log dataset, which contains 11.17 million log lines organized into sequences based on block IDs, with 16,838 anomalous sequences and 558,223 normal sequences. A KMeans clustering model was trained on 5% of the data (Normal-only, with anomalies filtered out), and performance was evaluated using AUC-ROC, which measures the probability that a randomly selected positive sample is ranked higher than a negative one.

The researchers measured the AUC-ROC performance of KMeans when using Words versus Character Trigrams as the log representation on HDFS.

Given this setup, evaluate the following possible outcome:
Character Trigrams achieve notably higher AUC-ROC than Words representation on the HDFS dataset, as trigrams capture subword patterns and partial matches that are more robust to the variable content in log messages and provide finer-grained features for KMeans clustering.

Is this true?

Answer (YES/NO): NO